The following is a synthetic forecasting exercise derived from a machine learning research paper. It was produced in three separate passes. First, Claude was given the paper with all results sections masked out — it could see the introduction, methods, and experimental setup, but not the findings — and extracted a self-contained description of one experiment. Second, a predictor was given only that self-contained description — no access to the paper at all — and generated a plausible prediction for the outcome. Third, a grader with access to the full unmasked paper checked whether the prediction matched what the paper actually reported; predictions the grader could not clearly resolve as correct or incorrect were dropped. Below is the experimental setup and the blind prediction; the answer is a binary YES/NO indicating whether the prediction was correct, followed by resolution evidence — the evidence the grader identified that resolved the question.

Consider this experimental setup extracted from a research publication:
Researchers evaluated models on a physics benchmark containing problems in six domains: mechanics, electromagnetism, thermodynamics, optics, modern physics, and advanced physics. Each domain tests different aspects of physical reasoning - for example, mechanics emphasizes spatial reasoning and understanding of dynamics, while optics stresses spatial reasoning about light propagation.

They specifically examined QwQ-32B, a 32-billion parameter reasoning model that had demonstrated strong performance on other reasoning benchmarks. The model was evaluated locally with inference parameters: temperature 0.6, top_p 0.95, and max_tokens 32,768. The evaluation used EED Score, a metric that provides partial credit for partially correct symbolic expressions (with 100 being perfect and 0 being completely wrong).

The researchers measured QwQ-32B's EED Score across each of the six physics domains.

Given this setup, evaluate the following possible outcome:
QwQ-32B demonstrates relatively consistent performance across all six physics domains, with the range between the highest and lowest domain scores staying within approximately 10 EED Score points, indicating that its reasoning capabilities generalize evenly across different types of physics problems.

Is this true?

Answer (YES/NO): NO